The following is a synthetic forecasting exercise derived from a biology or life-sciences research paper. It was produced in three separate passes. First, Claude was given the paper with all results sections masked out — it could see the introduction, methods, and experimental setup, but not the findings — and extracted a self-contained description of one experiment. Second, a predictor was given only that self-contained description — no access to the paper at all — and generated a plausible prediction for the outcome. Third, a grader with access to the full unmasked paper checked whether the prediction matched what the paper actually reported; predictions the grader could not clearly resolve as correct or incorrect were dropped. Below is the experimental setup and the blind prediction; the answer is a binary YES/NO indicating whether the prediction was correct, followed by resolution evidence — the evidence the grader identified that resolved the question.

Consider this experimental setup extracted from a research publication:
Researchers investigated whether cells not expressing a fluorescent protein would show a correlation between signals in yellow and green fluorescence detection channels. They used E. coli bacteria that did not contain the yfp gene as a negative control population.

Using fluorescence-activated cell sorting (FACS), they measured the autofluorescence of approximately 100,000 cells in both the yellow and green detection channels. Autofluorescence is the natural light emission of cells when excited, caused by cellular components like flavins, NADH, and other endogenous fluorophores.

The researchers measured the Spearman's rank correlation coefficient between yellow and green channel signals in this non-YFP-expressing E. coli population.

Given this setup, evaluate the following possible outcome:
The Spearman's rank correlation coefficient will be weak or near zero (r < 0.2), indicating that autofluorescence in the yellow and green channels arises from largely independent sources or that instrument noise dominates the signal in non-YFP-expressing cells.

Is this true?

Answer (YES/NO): YES